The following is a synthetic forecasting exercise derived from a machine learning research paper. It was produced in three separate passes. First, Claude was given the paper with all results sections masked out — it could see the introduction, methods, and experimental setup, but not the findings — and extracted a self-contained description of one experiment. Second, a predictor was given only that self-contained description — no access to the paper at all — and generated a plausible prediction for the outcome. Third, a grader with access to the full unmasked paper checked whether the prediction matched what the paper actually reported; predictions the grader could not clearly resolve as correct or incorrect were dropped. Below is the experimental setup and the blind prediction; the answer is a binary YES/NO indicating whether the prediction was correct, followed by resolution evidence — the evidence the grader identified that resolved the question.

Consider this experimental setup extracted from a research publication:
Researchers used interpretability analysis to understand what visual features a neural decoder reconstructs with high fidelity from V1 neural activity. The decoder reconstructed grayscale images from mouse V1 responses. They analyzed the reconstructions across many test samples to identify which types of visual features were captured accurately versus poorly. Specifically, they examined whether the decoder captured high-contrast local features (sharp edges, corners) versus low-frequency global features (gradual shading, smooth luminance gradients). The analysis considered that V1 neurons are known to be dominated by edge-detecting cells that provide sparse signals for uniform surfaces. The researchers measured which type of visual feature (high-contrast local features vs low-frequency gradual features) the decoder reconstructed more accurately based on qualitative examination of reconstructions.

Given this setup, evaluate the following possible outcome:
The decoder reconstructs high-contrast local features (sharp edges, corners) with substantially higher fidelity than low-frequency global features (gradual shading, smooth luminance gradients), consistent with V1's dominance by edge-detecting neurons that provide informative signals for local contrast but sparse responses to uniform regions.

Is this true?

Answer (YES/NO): YES